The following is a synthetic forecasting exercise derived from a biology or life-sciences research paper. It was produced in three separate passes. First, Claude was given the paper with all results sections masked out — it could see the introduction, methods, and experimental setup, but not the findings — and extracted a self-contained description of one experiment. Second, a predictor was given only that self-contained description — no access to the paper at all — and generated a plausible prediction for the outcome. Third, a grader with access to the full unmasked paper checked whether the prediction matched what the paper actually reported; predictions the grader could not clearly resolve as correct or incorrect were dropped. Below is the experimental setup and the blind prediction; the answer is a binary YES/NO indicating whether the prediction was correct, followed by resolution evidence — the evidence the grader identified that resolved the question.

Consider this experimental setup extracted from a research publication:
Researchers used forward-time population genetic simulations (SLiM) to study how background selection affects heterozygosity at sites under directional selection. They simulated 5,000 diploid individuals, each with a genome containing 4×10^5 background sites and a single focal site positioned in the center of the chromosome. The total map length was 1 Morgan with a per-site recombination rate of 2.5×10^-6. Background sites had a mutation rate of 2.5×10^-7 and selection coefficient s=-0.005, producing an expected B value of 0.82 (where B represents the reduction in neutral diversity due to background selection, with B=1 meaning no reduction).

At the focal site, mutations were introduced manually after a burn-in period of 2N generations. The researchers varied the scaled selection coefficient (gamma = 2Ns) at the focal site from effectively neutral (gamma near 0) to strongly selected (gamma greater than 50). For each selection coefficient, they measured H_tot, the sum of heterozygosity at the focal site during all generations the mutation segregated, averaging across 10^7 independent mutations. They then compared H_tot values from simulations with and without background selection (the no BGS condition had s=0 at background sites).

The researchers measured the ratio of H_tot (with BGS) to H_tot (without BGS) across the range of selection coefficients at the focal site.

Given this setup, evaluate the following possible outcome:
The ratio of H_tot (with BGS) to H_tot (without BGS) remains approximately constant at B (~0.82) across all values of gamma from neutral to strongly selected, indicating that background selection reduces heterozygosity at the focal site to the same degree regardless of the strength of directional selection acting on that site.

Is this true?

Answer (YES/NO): NO